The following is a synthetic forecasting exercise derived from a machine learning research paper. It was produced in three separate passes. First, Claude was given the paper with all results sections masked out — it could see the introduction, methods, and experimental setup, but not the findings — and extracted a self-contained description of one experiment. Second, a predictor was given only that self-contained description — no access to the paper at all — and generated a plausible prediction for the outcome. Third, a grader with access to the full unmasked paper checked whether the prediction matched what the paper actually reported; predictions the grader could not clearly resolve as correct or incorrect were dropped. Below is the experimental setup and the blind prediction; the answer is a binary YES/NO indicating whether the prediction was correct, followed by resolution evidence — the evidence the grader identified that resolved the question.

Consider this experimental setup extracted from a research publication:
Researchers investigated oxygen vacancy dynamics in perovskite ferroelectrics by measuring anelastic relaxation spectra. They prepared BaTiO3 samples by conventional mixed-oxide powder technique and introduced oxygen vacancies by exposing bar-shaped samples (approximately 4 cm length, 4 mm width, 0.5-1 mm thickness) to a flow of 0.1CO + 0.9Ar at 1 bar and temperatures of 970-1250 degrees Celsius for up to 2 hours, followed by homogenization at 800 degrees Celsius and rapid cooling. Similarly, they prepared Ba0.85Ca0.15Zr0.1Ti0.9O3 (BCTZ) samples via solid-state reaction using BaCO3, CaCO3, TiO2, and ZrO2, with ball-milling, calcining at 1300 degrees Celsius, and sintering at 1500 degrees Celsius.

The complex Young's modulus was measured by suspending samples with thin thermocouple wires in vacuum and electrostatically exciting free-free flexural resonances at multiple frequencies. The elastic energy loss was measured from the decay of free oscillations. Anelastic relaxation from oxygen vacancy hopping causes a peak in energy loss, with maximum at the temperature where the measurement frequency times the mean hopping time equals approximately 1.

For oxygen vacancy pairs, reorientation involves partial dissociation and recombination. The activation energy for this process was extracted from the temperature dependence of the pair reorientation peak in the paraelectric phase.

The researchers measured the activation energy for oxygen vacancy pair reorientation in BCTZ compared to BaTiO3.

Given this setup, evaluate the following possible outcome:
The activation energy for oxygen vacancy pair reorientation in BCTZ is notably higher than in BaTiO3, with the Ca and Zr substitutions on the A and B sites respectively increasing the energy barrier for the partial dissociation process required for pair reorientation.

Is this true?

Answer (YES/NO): YES